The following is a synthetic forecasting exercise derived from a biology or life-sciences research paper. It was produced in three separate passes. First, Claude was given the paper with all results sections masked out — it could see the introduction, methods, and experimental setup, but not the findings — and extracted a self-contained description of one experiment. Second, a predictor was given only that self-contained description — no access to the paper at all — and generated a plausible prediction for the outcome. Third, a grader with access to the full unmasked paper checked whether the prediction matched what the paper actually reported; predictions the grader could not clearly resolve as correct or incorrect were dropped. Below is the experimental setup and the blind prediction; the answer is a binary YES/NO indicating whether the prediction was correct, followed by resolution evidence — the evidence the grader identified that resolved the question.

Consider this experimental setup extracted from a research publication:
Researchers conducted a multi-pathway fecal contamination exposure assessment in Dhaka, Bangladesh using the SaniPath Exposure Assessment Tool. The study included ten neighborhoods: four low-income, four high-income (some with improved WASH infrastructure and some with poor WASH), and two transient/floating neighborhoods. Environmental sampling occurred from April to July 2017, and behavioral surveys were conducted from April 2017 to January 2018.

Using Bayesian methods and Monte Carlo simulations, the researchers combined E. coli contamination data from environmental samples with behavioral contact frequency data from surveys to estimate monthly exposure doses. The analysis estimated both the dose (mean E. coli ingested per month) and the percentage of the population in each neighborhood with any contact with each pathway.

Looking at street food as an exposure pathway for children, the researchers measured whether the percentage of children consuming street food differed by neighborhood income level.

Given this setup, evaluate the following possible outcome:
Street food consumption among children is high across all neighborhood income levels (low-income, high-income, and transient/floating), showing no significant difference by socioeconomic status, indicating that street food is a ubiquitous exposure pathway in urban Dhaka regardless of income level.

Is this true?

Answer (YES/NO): NO